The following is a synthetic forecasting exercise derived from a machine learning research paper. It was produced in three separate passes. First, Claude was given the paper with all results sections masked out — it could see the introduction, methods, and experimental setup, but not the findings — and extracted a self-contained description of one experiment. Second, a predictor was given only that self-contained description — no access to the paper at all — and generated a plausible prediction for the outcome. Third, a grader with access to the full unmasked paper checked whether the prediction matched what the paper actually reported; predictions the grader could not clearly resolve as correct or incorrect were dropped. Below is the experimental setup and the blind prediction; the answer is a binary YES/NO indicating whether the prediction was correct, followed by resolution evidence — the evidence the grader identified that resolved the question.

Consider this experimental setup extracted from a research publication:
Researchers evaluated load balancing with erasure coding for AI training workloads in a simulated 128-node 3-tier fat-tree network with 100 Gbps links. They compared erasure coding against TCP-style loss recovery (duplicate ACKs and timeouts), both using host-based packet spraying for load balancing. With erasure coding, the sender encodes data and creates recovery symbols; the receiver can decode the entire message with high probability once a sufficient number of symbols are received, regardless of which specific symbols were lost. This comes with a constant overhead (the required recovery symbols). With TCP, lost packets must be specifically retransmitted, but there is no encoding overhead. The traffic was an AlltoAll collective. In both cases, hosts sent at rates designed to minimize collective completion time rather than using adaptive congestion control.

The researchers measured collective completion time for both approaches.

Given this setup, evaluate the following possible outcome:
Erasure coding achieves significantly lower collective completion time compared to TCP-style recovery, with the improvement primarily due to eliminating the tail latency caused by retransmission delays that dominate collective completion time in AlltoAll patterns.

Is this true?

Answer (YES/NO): NO